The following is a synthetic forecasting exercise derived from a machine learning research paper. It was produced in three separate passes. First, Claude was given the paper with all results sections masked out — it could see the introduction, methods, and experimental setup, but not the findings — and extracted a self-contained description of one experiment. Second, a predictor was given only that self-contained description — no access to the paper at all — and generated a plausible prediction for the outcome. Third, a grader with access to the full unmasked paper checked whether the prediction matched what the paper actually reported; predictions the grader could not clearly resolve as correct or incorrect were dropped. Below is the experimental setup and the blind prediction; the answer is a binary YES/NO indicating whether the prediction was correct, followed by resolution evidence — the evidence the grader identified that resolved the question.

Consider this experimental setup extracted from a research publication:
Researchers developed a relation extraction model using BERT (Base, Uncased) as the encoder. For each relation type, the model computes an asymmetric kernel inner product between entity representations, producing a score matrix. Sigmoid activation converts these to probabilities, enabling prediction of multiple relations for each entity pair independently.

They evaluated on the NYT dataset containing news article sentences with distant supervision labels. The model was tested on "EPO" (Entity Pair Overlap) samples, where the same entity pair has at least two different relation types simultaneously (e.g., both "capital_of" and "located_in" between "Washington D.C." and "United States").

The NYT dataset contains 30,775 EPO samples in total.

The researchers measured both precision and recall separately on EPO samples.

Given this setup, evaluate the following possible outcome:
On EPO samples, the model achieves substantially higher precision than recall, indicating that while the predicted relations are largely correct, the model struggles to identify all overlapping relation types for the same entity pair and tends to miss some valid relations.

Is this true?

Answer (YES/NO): YES